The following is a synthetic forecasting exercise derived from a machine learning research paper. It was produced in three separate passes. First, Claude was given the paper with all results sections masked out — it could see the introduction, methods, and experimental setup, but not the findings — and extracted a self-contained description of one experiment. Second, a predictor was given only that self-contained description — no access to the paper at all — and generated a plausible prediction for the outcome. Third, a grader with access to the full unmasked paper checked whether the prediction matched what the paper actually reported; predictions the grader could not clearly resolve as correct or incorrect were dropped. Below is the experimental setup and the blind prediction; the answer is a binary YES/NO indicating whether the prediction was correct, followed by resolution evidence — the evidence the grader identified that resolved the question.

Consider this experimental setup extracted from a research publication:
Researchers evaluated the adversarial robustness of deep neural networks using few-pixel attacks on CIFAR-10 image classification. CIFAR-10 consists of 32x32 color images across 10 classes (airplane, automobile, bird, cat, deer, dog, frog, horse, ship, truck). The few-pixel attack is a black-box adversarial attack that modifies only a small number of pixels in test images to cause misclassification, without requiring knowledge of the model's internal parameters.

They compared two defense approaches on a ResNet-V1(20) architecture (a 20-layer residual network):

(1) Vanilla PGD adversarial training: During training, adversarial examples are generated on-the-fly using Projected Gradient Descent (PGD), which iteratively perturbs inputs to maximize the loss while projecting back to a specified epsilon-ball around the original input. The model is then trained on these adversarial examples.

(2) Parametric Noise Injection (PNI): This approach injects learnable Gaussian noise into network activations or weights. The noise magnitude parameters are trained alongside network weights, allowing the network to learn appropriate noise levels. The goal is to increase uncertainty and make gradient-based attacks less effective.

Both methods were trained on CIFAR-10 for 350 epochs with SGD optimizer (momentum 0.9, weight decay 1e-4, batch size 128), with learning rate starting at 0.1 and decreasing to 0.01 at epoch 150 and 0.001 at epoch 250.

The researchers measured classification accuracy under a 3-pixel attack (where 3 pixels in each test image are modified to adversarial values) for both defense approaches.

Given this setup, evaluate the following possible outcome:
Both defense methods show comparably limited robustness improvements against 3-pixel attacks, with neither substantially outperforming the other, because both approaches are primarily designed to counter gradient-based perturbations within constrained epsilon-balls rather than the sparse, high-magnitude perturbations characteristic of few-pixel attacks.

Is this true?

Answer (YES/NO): NO